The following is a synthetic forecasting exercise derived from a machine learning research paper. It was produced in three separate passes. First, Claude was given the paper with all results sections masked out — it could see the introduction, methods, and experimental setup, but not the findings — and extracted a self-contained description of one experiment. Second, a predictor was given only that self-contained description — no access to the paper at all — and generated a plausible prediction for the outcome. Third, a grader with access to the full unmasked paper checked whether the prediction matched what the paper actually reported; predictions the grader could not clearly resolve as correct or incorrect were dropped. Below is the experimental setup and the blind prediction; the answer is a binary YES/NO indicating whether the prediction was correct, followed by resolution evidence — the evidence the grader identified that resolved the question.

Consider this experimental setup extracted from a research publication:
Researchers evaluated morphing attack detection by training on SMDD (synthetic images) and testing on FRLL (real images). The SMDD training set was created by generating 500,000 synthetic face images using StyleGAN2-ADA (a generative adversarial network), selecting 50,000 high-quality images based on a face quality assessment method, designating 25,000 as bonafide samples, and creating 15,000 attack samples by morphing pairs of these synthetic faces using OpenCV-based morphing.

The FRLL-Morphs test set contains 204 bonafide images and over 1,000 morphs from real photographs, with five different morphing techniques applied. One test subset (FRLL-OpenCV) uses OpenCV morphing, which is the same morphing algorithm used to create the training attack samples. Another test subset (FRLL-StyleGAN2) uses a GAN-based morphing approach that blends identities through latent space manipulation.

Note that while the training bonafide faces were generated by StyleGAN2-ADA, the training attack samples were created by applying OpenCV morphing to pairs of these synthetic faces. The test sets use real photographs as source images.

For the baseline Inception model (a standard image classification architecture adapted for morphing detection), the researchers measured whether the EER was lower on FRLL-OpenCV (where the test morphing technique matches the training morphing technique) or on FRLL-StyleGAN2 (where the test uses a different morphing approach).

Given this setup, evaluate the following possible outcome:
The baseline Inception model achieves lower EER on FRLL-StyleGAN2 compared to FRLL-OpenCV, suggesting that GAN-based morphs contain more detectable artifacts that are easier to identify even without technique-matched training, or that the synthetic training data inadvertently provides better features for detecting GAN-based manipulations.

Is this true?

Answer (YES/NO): NO